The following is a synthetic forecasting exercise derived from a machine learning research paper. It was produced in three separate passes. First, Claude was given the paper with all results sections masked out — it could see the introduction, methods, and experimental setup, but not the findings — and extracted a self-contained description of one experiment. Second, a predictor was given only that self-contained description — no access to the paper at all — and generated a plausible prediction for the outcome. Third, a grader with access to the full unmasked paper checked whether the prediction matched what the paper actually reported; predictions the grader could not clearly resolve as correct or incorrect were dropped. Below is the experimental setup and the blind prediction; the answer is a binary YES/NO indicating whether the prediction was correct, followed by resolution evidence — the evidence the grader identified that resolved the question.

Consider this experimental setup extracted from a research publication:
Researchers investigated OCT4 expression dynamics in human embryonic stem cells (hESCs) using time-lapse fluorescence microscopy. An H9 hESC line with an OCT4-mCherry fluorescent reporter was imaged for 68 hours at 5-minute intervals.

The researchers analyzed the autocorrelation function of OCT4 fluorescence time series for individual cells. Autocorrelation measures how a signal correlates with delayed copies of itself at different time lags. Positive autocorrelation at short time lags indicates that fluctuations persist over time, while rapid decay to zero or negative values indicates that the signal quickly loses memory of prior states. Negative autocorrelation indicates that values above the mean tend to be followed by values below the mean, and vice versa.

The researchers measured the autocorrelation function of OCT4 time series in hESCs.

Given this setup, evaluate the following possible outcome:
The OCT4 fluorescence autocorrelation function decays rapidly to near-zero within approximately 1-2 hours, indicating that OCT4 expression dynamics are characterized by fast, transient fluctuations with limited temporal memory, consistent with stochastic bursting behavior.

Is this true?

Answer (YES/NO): NO